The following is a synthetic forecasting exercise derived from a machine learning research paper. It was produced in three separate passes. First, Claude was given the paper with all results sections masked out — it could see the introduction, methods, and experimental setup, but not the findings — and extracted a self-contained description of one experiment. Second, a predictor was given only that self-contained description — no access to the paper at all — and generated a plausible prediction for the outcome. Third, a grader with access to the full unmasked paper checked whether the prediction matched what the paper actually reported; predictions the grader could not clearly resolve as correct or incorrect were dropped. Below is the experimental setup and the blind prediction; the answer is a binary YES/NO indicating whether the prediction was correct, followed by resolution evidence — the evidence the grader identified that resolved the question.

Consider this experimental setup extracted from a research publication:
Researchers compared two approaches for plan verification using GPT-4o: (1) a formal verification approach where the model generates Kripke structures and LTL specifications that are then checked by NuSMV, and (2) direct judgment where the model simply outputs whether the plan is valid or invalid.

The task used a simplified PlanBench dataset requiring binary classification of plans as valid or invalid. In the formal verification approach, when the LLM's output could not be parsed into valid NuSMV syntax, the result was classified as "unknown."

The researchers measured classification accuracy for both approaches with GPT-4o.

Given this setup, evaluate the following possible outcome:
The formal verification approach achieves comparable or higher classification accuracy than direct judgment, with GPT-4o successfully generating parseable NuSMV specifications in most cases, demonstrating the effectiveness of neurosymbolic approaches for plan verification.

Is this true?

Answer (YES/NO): NO